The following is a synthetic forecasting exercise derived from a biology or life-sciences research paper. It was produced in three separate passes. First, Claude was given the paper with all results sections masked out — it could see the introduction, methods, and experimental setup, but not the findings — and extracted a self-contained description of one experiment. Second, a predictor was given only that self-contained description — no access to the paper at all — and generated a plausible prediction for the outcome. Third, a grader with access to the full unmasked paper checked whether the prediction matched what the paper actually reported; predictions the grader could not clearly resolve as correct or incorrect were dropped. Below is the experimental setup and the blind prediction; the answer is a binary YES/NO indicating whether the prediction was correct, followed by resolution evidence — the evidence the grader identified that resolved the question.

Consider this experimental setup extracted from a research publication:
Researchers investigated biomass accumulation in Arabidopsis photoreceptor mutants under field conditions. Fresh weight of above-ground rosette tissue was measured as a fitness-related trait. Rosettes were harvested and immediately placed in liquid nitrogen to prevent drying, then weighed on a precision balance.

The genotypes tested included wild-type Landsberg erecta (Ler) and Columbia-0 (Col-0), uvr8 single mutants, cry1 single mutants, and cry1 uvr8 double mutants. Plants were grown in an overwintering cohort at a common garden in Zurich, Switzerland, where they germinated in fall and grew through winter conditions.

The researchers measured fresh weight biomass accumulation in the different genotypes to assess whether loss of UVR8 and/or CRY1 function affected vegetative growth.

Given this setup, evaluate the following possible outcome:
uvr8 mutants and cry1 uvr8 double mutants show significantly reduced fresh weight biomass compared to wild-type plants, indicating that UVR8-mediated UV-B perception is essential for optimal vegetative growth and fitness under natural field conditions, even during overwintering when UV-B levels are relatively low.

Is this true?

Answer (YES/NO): NO